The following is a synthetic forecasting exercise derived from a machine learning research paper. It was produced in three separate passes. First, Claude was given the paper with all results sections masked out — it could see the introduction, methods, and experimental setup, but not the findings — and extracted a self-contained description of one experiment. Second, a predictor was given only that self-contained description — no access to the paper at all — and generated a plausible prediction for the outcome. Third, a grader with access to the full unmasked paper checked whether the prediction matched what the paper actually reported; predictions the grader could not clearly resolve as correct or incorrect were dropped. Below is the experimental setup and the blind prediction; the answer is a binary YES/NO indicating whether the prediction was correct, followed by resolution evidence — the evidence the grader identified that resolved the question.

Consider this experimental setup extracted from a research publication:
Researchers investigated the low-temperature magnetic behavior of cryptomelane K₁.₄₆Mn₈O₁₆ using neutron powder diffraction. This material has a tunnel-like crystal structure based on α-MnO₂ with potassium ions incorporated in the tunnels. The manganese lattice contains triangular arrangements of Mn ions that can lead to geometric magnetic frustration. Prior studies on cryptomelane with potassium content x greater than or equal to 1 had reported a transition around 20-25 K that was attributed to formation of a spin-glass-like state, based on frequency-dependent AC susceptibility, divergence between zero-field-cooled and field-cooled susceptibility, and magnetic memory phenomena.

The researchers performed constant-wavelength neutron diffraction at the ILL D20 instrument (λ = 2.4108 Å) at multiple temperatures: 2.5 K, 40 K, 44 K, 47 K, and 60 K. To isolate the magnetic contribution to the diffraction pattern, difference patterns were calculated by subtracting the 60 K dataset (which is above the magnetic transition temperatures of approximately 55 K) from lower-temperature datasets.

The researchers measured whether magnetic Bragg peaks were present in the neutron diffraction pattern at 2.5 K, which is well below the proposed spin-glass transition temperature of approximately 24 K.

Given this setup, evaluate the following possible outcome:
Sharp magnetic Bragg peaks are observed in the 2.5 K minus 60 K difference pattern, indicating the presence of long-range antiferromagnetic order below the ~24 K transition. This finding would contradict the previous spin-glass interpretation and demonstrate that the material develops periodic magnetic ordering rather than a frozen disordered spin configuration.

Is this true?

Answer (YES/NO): NO